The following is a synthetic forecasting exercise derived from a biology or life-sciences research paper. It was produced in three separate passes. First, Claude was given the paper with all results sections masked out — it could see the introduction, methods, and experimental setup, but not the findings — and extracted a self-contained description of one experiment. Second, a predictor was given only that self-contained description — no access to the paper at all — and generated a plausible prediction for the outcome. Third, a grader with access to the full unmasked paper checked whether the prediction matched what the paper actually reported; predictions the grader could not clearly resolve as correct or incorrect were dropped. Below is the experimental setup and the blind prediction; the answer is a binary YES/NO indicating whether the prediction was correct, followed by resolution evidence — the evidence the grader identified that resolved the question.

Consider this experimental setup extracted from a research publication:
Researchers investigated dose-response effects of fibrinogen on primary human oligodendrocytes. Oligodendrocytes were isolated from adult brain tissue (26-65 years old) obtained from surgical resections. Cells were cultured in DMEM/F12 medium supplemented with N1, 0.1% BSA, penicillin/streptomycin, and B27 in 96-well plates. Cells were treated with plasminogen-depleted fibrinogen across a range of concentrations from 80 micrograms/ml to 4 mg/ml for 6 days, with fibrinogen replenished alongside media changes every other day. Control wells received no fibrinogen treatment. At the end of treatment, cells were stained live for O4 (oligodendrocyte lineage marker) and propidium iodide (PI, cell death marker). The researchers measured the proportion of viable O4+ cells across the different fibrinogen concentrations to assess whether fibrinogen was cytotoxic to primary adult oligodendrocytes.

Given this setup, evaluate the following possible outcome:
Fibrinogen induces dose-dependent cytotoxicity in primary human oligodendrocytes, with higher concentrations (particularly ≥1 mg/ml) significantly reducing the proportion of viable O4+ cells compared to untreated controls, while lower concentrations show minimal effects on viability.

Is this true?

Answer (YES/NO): NO